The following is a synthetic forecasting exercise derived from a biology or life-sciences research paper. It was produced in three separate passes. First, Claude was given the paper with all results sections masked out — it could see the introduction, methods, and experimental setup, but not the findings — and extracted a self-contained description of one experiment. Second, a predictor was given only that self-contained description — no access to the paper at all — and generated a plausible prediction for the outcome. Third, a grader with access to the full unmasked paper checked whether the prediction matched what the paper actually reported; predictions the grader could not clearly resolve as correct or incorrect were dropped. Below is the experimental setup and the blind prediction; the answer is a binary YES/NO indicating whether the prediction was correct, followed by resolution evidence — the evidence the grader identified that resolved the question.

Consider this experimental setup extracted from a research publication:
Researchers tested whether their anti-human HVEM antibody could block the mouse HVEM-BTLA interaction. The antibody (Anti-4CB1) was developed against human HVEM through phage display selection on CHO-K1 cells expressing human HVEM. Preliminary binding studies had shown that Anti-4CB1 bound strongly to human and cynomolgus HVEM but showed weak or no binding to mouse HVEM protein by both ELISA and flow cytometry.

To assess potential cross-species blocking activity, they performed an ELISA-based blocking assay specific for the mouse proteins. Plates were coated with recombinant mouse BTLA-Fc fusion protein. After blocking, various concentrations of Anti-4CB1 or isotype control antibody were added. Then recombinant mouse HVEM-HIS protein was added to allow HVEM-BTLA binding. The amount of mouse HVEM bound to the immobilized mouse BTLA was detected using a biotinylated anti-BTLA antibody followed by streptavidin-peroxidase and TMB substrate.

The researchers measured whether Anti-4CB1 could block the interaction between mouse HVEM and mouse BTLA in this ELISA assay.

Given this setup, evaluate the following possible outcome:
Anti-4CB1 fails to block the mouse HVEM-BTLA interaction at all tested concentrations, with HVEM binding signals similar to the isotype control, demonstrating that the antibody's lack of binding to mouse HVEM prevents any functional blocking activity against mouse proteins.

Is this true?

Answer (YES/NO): NO